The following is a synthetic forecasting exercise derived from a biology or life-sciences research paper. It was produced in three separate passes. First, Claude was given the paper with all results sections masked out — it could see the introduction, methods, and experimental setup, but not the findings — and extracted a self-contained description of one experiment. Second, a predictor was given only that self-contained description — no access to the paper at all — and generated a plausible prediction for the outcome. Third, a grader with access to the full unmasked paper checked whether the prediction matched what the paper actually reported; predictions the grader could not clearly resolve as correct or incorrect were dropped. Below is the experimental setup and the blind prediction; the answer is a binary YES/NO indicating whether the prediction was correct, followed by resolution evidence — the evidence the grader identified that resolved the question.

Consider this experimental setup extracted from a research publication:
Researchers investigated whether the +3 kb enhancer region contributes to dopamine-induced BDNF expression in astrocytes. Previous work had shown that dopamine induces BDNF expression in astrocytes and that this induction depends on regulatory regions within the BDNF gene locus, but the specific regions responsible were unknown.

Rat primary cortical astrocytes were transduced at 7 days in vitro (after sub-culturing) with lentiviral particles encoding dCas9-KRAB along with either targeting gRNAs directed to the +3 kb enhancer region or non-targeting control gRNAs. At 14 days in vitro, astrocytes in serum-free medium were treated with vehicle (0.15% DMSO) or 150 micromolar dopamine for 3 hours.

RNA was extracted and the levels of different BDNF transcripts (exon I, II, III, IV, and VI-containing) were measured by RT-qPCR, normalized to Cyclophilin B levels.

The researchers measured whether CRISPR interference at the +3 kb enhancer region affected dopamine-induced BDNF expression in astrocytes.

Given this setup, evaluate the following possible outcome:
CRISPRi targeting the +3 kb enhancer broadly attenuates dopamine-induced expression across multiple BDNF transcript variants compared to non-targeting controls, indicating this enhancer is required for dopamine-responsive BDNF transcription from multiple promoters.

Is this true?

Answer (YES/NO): NO